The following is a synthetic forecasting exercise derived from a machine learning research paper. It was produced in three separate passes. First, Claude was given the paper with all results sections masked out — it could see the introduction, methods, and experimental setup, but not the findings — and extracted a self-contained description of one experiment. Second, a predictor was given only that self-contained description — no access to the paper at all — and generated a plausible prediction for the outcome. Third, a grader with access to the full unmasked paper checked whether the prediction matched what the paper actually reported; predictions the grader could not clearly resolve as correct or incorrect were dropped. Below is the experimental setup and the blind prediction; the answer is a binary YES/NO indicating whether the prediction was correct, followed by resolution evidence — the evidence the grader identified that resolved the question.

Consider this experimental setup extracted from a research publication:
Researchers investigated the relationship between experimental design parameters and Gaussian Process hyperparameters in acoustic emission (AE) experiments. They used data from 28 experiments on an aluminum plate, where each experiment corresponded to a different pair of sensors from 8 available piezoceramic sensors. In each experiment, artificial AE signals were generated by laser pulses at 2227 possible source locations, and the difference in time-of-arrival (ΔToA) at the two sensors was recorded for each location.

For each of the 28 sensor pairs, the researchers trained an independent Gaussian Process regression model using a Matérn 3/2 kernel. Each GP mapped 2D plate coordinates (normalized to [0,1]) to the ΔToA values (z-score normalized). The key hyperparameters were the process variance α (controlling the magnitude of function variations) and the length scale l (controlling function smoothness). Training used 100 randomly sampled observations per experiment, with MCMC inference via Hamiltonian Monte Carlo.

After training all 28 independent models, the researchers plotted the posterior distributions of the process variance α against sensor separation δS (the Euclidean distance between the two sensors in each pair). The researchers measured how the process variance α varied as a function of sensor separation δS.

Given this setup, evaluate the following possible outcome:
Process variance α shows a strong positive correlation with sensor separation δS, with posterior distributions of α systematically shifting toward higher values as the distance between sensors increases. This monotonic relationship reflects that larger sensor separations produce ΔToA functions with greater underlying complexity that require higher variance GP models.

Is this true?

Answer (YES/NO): YES